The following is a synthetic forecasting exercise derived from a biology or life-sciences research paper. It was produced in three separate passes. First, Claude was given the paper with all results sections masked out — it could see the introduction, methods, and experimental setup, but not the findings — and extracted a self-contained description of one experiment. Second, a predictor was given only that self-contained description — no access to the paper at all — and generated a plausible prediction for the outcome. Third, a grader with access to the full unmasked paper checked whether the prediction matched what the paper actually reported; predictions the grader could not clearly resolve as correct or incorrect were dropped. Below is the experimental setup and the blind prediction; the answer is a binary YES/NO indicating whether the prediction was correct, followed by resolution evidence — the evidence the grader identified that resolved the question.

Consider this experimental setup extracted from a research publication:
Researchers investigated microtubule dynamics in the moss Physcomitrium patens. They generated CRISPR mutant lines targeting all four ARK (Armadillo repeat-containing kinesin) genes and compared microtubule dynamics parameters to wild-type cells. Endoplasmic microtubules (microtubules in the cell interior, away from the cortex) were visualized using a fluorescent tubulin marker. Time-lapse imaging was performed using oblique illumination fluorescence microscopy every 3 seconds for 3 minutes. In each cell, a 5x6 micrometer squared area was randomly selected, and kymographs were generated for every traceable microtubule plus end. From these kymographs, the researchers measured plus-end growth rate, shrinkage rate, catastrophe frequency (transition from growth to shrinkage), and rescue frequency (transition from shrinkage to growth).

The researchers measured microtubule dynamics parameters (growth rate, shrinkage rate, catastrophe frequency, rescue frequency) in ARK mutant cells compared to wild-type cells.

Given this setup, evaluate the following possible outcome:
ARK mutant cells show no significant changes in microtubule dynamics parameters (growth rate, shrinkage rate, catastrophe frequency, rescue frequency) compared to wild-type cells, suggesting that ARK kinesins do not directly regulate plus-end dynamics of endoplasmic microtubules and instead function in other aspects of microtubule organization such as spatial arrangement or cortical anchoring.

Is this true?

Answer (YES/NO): NO